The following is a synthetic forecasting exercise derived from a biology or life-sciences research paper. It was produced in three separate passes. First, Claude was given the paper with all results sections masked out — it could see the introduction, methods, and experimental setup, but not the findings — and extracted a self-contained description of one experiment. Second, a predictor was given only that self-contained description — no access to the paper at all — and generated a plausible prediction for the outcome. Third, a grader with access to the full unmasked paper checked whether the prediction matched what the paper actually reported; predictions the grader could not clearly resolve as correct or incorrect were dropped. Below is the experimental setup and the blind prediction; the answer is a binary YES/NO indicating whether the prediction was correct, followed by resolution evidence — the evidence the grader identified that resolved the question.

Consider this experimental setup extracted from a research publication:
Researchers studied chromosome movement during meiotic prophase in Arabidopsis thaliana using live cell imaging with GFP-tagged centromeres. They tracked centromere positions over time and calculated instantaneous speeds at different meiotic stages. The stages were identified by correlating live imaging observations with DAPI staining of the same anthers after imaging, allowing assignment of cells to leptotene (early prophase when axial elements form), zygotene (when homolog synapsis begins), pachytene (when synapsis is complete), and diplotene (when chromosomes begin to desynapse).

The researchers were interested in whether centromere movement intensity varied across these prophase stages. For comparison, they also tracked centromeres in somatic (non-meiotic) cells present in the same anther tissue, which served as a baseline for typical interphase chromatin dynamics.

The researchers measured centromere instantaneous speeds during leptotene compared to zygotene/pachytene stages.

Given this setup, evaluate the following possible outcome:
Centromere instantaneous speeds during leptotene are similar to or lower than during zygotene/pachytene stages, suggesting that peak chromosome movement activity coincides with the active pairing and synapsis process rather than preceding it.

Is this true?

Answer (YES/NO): YES